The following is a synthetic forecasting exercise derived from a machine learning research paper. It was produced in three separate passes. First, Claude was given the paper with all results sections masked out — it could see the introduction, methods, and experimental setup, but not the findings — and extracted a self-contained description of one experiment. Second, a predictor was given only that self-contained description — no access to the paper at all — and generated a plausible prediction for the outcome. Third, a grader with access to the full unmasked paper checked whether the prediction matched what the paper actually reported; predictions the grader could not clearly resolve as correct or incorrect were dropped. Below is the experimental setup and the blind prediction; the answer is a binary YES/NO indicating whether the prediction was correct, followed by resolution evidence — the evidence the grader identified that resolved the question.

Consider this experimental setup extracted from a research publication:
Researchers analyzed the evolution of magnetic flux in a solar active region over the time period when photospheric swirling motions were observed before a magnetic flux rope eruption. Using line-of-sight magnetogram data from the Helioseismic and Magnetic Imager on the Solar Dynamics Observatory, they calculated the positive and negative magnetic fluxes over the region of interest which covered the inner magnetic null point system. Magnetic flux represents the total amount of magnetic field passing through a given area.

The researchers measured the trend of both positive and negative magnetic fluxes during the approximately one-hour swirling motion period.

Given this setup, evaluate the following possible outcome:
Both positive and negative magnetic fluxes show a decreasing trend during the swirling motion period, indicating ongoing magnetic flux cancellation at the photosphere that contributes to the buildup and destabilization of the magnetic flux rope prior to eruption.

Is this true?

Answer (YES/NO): YES